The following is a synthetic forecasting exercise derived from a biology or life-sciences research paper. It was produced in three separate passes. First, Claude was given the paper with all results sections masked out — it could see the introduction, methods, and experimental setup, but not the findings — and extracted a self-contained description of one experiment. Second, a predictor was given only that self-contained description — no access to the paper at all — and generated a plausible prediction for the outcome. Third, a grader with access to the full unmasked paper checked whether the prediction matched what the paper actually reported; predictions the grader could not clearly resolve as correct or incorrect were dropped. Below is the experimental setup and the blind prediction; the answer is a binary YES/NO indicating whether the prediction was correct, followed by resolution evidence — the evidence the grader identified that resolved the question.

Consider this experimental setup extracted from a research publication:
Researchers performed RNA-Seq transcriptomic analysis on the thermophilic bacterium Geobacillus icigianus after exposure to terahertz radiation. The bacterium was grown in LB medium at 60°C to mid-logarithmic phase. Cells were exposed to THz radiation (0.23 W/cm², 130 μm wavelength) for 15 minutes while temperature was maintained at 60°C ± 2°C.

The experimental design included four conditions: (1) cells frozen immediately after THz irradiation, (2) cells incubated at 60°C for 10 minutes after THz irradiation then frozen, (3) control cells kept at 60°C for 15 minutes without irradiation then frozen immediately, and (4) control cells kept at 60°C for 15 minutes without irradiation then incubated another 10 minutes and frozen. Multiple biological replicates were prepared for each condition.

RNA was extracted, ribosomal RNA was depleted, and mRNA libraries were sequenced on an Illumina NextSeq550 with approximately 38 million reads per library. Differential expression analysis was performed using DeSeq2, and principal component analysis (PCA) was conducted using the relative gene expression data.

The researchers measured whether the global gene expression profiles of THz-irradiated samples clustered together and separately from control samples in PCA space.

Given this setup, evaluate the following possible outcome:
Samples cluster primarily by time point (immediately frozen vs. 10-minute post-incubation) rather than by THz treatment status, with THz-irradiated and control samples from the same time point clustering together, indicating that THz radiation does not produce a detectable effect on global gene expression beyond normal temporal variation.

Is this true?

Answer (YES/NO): NO